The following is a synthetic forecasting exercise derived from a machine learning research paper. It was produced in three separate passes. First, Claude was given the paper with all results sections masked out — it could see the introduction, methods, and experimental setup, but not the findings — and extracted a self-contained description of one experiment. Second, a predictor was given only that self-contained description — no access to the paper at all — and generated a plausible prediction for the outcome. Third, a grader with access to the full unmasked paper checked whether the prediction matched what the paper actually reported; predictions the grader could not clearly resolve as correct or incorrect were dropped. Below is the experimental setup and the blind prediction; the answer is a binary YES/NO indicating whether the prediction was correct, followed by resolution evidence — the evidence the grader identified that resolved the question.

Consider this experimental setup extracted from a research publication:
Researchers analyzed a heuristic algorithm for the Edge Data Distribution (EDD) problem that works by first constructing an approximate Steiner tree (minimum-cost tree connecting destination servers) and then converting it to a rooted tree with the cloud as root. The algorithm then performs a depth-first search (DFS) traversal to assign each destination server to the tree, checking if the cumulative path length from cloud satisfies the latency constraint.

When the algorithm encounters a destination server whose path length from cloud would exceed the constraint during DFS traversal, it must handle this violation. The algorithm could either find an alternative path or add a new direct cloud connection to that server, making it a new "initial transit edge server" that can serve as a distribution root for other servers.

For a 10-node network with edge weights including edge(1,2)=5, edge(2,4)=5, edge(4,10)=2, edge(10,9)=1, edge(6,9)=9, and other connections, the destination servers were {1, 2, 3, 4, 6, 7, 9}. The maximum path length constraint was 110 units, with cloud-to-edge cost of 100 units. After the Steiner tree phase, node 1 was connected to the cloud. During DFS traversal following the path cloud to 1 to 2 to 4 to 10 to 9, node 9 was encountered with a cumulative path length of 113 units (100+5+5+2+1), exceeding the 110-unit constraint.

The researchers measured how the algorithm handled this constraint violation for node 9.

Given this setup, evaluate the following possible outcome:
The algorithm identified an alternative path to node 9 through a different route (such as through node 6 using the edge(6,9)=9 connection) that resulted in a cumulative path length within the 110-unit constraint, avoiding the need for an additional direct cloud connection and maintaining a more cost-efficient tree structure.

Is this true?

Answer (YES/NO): NO